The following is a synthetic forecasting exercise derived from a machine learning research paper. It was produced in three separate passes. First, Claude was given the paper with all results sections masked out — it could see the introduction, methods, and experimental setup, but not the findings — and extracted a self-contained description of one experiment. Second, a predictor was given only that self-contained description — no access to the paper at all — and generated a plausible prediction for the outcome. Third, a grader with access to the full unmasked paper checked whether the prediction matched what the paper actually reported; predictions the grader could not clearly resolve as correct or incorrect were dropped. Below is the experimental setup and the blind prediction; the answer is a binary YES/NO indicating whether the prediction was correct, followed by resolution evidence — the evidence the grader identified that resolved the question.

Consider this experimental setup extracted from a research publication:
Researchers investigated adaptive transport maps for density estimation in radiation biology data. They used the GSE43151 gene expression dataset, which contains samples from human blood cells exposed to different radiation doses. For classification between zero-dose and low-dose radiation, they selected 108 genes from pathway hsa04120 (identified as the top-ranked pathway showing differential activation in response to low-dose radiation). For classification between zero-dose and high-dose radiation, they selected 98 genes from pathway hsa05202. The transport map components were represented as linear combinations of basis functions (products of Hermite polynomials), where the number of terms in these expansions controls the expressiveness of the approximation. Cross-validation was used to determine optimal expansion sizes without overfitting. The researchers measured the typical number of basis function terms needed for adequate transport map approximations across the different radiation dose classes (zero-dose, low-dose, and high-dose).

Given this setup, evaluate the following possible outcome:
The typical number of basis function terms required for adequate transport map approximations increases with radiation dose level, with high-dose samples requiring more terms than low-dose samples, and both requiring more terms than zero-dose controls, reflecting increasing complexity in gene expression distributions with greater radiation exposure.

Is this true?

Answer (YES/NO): NO